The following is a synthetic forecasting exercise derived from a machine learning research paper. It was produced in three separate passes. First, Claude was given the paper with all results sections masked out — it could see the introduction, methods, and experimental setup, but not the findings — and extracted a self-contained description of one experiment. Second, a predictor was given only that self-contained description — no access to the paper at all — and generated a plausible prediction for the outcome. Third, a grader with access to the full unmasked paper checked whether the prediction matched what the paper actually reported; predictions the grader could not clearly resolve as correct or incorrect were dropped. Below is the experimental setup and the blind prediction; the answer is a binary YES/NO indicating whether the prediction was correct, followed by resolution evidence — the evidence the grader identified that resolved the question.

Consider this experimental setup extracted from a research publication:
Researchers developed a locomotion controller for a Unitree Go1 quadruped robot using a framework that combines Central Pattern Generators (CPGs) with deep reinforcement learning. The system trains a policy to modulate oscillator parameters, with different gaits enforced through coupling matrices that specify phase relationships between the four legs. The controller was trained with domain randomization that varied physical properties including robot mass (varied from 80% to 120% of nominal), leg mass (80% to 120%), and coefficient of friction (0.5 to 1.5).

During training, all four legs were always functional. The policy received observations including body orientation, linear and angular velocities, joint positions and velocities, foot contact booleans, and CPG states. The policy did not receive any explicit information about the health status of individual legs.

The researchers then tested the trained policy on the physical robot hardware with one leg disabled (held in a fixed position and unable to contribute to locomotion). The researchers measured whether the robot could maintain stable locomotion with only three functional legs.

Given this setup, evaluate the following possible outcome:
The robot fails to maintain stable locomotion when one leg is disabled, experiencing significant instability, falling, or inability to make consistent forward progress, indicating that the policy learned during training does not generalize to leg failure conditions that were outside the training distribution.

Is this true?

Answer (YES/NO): NO